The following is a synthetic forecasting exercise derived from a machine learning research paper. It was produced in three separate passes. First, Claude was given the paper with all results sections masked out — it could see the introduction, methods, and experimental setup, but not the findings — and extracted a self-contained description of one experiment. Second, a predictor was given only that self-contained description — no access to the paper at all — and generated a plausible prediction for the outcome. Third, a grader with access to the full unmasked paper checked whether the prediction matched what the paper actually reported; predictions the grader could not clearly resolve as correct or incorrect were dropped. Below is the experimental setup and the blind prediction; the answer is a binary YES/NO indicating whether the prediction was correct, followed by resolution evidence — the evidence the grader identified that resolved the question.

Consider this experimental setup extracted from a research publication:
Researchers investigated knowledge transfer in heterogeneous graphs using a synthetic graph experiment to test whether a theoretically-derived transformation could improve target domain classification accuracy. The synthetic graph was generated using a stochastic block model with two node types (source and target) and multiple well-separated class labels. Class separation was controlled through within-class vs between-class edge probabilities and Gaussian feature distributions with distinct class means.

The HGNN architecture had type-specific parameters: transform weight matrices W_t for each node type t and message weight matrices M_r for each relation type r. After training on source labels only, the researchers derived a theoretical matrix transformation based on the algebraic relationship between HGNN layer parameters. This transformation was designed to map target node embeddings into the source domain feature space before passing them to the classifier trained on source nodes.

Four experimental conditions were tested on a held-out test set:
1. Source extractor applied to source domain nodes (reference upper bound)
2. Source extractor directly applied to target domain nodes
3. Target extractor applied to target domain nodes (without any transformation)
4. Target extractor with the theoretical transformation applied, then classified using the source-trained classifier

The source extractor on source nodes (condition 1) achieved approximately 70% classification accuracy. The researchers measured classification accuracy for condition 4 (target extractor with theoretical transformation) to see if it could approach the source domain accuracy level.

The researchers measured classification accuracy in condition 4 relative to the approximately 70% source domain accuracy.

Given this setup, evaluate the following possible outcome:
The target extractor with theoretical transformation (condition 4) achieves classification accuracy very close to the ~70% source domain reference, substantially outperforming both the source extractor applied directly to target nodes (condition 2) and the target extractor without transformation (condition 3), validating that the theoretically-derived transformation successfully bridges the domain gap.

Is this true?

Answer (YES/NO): NO